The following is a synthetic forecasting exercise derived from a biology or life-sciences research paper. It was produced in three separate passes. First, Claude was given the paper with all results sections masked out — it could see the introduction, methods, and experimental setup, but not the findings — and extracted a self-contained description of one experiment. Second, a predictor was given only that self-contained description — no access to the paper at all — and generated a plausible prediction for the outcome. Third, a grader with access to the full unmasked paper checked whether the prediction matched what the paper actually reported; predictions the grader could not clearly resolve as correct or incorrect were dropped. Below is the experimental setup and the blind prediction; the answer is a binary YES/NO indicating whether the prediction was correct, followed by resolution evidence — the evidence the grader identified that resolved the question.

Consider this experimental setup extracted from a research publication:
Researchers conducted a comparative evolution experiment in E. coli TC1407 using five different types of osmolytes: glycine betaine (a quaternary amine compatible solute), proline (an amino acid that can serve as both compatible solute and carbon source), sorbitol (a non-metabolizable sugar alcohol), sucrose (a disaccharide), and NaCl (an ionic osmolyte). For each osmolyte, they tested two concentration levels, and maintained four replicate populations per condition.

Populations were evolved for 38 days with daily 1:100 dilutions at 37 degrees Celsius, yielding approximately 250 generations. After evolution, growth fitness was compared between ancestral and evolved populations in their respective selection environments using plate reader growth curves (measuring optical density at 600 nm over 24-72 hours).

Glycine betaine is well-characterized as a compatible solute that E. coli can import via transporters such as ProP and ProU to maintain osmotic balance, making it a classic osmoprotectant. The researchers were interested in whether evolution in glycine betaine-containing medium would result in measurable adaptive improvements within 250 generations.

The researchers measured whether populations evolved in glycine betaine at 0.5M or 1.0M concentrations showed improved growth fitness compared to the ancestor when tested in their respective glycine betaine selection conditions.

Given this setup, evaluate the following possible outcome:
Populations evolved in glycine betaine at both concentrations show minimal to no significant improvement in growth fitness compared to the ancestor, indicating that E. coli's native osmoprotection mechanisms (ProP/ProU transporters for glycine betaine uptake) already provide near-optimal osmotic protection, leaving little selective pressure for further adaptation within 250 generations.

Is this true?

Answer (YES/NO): YES